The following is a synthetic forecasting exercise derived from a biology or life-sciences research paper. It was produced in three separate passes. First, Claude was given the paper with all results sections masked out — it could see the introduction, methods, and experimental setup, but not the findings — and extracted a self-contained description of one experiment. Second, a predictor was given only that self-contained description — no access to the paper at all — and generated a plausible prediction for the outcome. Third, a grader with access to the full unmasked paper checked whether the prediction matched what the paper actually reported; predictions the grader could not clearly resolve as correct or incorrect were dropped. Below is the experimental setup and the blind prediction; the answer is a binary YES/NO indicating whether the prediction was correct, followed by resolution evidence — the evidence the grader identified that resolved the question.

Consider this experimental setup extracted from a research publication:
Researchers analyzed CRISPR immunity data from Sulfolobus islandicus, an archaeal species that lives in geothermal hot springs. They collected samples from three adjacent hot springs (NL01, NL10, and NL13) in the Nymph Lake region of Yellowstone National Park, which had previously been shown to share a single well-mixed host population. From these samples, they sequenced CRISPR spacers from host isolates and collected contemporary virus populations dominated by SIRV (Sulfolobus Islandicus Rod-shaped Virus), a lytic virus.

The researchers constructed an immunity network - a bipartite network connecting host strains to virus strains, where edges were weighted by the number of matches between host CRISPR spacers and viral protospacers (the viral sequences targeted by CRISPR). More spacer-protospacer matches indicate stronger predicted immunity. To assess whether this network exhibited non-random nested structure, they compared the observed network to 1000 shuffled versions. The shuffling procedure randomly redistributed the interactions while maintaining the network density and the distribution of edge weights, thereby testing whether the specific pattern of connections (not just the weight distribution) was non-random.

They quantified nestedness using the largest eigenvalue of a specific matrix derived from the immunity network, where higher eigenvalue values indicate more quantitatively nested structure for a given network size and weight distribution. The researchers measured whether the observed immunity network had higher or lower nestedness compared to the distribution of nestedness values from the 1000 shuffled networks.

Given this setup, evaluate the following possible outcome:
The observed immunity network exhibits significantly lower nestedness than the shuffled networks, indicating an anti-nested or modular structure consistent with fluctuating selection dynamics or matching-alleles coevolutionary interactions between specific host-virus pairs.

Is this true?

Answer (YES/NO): NO